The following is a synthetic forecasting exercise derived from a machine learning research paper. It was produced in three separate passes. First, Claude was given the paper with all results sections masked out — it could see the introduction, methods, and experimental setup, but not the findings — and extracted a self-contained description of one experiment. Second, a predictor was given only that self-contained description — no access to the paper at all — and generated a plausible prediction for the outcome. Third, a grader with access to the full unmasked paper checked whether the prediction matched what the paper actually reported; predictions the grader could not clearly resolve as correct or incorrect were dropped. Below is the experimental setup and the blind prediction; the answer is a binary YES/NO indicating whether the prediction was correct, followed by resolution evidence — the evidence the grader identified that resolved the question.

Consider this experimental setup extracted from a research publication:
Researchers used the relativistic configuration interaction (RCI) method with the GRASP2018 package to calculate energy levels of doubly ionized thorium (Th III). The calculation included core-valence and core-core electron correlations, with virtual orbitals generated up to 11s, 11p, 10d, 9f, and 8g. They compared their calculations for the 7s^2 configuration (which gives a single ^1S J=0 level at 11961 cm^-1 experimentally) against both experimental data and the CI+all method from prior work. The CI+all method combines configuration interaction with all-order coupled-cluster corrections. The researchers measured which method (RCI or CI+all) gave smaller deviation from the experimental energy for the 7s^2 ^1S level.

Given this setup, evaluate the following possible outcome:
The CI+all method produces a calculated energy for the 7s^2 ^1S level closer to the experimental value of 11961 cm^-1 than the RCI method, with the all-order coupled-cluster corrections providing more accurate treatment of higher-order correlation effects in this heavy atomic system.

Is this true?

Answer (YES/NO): YES